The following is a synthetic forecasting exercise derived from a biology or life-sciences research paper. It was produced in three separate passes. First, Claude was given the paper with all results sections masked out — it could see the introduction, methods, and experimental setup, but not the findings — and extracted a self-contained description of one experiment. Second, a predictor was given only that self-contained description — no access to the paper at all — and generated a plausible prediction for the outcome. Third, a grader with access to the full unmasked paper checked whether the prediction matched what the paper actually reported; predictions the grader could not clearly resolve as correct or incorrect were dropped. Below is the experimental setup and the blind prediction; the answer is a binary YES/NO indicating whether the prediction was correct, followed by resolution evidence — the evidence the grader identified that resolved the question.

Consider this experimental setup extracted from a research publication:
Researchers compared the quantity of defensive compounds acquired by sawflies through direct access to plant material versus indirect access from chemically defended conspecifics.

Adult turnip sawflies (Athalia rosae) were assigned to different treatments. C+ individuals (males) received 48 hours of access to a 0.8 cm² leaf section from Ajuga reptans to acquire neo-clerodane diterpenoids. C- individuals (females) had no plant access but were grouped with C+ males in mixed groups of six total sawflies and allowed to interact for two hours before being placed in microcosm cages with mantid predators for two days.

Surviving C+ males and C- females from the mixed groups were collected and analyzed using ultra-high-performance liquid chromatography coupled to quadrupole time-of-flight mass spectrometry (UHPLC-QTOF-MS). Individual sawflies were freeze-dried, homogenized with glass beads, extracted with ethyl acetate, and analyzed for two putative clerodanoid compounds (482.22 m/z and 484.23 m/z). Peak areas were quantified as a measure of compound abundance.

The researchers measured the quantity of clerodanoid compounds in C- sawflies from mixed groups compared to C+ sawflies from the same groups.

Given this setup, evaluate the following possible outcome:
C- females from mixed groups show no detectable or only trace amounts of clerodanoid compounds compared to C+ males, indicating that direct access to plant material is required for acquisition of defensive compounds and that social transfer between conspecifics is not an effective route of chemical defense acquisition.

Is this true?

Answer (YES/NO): NO